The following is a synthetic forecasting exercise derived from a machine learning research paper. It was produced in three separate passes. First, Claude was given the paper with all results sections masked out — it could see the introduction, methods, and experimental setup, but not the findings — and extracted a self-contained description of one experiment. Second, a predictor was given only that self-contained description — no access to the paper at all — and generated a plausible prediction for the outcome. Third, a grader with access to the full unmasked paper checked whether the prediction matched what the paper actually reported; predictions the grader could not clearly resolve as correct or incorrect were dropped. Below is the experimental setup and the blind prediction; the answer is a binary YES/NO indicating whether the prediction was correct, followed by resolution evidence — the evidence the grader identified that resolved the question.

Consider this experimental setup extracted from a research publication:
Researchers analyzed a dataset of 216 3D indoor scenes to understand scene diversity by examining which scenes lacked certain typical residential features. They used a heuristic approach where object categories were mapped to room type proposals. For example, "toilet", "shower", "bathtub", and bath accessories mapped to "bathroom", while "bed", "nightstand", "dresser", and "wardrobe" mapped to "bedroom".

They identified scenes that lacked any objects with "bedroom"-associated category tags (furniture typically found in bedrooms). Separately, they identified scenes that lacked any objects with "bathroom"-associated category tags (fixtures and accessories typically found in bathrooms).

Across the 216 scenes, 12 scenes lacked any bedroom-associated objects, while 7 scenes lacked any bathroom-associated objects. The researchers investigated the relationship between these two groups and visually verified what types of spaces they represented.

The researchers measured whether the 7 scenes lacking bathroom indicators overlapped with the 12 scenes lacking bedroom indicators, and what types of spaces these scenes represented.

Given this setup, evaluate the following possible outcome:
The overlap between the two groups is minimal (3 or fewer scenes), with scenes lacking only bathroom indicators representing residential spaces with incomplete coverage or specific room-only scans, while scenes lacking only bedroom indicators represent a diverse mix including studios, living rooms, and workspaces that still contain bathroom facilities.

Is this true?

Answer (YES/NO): NO